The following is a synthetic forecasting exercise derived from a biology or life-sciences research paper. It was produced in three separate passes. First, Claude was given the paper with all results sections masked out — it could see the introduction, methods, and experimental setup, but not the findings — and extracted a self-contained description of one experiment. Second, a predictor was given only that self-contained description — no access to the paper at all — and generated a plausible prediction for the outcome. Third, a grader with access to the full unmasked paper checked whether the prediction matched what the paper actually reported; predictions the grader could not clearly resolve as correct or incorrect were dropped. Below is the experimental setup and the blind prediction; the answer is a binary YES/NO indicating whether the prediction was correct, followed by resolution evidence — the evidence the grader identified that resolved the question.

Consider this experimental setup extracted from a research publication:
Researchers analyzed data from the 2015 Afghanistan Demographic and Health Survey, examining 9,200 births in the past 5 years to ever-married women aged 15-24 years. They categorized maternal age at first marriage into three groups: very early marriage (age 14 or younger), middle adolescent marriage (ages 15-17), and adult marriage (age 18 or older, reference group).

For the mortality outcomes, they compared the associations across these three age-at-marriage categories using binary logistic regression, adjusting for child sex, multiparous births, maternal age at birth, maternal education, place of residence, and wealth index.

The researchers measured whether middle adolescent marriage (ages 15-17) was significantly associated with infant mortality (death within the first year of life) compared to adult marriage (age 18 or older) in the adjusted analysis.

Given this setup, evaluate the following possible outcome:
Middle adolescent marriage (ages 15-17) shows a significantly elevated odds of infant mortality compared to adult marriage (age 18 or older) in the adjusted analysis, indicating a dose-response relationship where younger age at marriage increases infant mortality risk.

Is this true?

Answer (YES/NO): NO